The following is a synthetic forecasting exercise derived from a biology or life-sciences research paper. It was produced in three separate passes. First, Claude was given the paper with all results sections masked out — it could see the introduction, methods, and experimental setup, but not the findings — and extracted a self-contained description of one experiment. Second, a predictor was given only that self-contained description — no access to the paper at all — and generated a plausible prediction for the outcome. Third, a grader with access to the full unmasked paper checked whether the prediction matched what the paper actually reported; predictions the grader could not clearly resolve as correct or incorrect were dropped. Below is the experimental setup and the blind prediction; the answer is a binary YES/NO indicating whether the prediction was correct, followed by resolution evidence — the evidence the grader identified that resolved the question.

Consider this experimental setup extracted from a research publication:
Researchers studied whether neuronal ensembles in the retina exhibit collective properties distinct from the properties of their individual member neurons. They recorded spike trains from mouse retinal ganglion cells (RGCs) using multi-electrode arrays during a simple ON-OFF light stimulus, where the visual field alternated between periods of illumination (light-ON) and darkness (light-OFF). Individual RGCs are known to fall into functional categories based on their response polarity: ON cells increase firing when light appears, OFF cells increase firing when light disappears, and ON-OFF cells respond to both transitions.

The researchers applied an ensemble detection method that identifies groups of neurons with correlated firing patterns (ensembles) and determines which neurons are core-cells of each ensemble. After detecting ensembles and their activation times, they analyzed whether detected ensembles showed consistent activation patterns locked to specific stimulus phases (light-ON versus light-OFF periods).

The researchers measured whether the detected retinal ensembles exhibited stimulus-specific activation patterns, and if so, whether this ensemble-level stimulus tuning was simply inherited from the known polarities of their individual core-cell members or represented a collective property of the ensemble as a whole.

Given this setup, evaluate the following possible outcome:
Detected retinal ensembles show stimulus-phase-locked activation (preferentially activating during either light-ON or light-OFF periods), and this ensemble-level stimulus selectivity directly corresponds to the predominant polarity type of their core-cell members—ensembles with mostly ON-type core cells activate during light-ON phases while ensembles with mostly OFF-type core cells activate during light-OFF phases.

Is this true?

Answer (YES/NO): NO